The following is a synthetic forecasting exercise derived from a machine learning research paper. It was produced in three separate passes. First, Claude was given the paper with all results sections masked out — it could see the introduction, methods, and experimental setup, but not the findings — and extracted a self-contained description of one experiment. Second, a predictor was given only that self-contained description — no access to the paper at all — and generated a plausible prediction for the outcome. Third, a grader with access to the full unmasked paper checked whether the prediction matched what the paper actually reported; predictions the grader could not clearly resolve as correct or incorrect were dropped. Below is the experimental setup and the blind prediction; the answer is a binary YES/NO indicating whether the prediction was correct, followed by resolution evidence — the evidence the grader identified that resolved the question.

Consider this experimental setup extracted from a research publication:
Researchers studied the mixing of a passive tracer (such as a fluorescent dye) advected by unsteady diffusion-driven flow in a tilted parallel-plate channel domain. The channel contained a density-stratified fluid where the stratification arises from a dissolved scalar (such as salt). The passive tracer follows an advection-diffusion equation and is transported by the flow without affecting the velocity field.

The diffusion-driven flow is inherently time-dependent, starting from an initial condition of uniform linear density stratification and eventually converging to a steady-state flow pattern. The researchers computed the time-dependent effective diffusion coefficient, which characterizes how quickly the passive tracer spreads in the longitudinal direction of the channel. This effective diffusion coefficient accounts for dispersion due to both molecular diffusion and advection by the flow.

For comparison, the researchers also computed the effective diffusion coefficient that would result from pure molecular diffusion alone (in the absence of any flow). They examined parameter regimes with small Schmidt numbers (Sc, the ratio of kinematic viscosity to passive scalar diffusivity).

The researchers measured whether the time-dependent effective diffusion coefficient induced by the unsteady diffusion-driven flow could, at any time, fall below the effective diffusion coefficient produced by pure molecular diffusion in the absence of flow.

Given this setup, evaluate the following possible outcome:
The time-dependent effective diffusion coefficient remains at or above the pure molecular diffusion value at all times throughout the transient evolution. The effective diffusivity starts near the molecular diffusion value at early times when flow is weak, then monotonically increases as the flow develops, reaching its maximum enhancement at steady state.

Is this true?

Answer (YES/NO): NO